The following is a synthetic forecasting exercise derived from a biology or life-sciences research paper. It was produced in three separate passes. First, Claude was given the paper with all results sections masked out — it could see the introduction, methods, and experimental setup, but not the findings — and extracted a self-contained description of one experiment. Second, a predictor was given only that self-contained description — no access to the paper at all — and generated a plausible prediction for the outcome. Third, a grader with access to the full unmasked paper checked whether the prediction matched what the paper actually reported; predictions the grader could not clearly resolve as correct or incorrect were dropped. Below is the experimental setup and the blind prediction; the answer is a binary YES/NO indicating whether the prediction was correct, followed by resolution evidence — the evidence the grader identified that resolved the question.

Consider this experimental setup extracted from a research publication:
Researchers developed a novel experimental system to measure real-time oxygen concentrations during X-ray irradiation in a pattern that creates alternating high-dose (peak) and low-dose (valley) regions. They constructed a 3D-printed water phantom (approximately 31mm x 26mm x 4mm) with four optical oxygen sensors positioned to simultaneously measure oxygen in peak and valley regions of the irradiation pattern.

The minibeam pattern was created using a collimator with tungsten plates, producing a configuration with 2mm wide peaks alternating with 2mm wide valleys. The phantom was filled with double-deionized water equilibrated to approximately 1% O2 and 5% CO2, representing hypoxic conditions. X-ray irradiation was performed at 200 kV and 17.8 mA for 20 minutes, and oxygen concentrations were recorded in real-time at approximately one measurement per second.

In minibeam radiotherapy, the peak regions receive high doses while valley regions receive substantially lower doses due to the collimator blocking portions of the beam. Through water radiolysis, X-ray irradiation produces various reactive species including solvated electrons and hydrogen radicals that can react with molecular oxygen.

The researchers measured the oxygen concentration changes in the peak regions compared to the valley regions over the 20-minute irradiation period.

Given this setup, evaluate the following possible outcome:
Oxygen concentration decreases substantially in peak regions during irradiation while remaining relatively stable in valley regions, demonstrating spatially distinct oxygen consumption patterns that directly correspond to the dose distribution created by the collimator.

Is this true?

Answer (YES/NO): NO